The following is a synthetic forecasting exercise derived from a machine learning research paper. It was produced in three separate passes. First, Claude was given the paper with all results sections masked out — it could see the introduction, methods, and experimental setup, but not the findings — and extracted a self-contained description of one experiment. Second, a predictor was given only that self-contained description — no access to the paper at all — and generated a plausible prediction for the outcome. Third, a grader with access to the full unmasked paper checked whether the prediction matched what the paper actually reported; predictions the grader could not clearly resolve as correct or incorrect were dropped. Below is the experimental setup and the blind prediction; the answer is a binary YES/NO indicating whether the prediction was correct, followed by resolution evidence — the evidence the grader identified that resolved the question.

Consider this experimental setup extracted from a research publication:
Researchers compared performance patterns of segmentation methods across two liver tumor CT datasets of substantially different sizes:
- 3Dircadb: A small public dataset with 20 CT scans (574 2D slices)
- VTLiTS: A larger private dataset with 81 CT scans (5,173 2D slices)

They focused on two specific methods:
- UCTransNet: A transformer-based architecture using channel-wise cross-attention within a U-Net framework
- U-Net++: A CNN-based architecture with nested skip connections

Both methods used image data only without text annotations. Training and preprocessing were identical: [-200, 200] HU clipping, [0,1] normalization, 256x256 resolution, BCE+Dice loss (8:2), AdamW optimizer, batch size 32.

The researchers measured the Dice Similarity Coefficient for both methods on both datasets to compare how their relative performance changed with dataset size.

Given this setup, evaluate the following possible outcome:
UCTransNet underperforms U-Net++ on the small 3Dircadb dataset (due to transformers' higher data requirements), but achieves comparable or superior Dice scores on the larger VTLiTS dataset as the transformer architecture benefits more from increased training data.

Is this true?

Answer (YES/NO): NO